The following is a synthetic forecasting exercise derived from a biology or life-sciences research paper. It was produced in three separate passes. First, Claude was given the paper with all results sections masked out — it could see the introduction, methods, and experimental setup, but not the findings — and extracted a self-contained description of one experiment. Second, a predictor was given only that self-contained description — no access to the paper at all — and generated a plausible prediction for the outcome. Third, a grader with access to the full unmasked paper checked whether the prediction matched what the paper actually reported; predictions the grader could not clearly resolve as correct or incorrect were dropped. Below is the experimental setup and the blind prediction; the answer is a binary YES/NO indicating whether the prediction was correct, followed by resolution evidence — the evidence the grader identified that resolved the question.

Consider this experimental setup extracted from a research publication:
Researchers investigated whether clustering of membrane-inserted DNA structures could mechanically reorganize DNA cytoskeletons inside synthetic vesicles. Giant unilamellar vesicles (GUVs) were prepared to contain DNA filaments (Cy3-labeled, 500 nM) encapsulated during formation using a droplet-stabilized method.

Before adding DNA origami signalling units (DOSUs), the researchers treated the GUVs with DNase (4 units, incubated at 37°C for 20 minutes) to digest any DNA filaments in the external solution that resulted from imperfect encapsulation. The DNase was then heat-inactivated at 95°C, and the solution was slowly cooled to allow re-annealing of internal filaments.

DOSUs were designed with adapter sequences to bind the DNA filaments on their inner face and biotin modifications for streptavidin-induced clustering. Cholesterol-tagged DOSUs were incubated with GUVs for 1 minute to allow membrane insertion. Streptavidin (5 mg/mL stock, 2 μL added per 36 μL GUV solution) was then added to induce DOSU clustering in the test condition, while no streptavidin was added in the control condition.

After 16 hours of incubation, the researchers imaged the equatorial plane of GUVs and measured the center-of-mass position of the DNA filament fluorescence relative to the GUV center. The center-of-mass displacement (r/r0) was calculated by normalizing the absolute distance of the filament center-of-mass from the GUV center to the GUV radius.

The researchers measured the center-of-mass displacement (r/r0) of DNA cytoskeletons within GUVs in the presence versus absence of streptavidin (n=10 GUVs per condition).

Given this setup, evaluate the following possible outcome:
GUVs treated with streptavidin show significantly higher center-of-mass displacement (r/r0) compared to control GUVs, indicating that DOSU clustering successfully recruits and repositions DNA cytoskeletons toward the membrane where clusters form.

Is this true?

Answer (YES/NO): YES